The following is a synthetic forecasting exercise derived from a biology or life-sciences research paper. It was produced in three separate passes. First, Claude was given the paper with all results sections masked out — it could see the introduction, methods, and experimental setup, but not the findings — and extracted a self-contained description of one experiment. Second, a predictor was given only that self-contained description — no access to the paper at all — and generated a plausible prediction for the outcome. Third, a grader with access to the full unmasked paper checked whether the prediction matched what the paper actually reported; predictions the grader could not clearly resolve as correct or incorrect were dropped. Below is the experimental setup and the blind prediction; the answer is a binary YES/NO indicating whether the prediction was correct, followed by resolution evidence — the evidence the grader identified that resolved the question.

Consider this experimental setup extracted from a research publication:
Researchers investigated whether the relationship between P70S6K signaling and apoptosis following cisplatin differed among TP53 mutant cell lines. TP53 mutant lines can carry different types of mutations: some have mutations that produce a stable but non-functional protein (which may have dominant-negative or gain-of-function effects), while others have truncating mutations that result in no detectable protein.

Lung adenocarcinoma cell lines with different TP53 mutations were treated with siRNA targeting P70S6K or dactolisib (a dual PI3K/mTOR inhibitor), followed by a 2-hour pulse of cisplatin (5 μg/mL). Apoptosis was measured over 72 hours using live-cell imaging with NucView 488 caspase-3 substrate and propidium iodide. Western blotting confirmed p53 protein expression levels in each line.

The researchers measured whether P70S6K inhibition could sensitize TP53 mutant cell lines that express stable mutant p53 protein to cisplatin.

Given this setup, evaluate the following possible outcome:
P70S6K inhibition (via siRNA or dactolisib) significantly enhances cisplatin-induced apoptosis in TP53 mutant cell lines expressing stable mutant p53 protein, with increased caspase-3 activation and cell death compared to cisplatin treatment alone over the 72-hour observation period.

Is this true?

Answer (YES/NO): NO